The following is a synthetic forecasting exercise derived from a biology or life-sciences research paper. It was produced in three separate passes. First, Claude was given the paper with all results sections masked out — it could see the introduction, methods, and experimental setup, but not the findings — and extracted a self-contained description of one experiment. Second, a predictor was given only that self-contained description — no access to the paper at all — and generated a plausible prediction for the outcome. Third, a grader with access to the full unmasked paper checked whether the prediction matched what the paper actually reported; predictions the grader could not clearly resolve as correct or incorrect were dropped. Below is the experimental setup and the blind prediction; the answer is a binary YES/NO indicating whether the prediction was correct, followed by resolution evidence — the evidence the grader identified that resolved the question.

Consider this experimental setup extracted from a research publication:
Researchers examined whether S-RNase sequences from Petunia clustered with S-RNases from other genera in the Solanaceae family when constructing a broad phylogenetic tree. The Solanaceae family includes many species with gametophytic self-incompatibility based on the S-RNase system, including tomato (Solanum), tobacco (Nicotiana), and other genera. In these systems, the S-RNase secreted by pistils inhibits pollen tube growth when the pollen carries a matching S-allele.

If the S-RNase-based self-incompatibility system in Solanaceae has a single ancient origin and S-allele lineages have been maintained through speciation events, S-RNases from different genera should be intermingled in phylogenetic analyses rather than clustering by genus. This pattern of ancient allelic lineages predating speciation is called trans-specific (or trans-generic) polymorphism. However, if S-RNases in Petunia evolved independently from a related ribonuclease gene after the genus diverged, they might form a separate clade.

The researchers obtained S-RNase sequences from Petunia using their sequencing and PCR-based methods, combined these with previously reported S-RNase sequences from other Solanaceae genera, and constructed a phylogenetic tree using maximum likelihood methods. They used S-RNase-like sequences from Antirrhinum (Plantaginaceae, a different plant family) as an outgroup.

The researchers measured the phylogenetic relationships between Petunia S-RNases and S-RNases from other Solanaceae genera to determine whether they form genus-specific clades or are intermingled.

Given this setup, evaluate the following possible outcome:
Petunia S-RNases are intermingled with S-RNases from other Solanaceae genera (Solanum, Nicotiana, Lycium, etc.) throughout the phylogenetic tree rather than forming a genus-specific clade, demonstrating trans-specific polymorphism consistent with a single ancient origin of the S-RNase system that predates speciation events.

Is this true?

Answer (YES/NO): YES